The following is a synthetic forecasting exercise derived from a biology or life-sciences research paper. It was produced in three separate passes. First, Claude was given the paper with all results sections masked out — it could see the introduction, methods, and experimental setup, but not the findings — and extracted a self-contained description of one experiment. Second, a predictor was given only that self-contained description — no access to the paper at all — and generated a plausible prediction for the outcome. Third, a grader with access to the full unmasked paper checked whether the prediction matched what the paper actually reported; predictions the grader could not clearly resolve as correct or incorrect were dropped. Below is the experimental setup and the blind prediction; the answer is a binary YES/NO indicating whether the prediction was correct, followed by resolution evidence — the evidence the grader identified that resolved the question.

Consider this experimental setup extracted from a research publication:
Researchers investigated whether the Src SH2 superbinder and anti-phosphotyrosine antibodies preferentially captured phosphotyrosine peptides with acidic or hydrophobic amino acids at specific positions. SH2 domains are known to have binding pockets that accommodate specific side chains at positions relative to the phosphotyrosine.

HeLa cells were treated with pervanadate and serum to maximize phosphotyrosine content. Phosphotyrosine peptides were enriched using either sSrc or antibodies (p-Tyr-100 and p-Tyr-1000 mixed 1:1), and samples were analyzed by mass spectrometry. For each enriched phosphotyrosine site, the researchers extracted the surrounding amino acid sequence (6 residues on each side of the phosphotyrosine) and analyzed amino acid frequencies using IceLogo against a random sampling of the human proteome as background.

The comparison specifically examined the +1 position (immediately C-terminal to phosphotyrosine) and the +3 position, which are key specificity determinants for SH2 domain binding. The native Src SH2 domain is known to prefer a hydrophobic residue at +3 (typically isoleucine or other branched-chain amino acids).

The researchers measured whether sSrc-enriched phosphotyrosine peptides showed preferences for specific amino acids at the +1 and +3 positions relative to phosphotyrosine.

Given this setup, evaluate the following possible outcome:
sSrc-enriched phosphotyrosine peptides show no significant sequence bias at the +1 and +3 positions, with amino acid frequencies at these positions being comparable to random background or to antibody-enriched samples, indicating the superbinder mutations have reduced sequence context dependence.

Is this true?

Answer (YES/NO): NO